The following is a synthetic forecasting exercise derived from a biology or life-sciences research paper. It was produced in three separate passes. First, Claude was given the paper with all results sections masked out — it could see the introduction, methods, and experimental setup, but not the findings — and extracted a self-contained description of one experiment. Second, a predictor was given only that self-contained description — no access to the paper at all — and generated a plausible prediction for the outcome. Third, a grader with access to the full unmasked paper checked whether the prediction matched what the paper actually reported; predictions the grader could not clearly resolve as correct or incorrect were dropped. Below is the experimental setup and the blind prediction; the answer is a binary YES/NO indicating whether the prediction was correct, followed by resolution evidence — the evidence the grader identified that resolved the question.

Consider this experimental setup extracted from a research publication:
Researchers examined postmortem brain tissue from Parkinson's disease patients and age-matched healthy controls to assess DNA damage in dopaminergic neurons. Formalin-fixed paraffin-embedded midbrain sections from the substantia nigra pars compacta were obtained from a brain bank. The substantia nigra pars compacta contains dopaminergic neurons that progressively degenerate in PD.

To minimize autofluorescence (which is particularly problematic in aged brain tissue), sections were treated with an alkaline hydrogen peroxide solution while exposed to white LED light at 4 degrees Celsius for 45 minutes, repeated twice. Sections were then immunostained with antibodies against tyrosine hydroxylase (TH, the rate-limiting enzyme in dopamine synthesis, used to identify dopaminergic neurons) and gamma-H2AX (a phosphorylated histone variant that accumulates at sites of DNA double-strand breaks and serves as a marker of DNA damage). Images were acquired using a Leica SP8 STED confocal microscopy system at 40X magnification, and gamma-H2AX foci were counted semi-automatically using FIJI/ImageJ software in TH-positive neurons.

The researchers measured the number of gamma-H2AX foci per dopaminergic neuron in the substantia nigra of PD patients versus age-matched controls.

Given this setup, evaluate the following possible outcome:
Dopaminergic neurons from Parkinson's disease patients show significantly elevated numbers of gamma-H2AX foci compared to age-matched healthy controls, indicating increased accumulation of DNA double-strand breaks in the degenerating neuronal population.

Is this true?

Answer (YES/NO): YES